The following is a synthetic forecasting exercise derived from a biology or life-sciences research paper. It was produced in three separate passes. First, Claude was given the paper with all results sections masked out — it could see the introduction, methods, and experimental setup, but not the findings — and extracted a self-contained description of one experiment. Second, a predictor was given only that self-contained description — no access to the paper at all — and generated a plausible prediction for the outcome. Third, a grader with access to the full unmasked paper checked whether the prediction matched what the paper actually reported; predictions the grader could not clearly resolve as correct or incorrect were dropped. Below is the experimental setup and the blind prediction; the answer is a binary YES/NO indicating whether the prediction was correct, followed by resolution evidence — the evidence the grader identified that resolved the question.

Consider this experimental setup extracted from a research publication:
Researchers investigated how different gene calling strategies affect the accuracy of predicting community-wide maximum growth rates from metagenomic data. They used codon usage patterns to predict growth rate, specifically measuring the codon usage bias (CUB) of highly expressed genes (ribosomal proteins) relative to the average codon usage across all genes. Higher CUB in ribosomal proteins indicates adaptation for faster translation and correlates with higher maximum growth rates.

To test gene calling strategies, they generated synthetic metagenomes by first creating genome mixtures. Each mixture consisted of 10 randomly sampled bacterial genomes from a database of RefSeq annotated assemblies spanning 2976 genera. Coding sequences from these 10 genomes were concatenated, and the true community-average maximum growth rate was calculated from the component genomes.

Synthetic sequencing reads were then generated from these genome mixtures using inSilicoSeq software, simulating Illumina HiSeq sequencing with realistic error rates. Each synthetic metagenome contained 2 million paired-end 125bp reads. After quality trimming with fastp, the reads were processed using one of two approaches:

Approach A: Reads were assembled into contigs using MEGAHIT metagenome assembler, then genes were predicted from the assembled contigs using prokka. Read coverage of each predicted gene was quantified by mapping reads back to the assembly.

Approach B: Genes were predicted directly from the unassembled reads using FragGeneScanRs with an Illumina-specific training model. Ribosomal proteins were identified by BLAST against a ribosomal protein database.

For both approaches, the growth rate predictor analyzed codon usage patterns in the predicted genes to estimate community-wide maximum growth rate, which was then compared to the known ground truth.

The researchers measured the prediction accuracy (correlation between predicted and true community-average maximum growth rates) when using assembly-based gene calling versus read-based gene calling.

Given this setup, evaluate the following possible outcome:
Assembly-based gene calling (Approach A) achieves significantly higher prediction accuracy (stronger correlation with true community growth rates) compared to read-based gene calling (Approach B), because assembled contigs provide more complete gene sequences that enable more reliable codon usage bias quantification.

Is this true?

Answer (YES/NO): YES